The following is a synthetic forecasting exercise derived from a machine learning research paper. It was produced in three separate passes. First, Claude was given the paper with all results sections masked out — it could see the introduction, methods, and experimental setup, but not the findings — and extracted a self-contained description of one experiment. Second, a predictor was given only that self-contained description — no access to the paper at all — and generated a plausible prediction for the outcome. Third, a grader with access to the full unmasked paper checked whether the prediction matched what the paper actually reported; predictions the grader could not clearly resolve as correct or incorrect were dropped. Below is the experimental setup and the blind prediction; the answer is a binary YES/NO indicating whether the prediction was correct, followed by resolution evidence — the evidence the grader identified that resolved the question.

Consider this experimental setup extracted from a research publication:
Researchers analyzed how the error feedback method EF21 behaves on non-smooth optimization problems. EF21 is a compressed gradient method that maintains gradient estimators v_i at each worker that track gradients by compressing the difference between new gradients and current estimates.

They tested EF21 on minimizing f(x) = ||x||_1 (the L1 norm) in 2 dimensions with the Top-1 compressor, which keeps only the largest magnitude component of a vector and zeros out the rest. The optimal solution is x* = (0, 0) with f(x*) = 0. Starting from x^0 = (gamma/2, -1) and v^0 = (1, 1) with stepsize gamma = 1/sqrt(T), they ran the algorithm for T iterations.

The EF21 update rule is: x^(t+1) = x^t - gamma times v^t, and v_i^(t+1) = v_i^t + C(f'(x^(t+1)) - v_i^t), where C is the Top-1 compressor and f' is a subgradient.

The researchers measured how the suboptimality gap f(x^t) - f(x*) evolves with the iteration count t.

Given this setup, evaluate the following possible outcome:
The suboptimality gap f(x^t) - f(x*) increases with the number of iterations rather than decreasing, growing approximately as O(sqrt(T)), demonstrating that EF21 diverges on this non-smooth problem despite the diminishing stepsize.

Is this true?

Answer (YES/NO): YES